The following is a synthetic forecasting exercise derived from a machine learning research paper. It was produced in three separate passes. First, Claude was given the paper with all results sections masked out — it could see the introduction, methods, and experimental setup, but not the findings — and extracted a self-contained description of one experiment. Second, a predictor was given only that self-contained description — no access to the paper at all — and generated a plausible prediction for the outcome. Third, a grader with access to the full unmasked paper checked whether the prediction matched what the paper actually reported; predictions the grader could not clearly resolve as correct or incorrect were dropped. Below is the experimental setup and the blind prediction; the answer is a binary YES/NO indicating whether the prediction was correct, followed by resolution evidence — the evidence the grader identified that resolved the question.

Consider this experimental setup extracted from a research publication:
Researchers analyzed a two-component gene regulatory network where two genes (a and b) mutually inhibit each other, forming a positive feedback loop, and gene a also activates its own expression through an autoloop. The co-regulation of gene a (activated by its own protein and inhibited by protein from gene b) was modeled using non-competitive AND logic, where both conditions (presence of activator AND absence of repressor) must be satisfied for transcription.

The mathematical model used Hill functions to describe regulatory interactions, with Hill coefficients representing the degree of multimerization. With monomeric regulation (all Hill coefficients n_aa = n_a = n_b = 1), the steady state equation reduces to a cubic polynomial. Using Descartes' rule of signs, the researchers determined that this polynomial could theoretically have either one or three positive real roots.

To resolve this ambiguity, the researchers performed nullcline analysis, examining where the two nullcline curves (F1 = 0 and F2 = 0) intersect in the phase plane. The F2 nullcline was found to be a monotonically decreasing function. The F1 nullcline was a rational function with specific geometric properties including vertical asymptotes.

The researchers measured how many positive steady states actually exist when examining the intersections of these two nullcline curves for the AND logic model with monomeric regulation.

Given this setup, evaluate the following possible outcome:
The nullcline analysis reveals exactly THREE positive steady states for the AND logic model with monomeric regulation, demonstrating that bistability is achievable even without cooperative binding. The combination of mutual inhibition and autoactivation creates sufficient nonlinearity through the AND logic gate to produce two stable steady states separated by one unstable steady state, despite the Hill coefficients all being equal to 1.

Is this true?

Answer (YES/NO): NO